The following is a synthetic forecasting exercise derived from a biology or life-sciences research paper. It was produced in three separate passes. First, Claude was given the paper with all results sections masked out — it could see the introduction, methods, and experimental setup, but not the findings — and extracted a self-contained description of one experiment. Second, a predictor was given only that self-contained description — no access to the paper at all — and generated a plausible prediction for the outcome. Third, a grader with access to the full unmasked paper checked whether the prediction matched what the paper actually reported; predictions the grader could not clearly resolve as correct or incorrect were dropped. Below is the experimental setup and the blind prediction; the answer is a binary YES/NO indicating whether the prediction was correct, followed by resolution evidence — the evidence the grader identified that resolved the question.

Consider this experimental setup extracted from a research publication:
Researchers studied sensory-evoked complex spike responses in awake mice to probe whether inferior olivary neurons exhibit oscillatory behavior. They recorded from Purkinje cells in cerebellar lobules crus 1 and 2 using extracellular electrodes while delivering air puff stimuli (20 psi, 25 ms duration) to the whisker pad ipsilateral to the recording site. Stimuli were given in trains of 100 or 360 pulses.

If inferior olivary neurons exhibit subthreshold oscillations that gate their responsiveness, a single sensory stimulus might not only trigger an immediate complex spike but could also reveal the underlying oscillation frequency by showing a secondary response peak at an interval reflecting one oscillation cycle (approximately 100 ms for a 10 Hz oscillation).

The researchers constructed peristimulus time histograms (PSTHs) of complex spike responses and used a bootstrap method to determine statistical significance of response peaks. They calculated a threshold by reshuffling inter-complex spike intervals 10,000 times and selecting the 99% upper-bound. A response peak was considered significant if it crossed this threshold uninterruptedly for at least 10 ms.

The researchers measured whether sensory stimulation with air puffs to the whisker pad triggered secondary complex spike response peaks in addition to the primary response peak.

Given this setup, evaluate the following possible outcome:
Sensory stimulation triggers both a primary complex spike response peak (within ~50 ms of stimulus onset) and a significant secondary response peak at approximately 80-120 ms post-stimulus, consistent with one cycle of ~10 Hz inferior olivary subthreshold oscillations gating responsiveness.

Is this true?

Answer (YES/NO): YES